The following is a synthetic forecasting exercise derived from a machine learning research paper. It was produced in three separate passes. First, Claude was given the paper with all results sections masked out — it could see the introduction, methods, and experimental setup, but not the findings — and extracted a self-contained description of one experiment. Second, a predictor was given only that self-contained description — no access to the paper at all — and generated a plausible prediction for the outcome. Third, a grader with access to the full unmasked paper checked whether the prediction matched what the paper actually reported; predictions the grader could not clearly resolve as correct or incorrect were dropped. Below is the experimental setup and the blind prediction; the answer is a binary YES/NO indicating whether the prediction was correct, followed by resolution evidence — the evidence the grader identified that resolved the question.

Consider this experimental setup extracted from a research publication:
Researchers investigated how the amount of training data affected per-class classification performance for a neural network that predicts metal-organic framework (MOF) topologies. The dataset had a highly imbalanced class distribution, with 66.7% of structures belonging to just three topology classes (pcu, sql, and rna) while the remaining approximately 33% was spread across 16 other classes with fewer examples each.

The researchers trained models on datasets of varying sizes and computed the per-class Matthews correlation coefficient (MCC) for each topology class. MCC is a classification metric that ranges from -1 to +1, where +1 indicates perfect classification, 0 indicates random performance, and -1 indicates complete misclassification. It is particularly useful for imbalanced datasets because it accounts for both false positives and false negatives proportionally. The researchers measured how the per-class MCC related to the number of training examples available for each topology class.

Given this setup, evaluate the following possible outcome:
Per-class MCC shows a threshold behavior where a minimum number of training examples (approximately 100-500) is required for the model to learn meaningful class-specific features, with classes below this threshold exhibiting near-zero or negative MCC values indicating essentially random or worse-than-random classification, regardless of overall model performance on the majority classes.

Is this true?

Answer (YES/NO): NO